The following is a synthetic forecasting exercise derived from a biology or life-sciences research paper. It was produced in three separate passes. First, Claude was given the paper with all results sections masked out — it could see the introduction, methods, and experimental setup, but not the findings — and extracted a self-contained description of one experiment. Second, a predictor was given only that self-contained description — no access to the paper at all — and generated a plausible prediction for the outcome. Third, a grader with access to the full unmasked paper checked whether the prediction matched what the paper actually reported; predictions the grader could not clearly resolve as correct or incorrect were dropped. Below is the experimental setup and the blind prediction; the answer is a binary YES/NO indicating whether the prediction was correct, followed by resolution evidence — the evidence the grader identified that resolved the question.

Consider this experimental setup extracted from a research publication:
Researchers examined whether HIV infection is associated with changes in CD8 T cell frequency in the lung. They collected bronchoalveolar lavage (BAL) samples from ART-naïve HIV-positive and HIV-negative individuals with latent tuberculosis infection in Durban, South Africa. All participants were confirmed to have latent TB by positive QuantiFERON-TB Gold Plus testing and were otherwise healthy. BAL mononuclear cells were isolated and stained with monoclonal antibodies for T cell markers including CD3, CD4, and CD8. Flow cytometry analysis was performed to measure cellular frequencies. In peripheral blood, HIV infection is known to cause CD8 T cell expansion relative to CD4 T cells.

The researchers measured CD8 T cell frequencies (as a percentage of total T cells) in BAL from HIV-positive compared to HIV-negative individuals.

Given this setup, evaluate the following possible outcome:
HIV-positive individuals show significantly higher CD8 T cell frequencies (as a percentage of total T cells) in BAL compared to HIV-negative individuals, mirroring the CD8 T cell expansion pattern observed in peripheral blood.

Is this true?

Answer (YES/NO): YES